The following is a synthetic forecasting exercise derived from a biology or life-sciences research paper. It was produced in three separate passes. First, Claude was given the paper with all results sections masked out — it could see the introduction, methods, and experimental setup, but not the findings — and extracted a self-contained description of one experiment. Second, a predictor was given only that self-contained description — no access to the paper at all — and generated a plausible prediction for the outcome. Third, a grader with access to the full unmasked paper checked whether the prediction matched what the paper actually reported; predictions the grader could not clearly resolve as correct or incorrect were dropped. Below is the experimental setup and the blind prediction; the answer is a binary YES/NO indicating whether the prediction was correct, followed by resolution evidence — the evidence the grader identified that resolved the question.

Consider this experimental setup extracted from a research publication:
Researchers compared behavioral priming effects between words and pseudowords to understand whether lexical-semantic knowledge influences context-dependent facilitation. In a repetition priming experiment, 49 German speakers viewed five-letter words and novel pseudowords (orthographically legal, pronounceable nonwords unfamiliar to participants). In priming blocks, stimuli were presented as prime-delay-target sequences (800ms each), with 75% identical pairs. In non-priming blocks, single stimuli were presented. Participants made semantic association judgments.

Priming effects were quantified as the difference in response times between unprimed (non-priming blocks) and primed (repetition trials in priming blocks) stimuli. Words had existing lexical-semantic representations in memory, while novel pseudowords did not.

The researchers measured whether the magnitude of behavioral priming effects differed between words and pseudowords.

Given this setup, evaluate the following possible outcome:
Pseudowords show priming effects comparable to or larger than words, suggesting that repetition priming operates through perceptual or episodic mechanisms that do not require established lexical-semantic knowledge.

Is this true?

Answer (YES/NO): NO